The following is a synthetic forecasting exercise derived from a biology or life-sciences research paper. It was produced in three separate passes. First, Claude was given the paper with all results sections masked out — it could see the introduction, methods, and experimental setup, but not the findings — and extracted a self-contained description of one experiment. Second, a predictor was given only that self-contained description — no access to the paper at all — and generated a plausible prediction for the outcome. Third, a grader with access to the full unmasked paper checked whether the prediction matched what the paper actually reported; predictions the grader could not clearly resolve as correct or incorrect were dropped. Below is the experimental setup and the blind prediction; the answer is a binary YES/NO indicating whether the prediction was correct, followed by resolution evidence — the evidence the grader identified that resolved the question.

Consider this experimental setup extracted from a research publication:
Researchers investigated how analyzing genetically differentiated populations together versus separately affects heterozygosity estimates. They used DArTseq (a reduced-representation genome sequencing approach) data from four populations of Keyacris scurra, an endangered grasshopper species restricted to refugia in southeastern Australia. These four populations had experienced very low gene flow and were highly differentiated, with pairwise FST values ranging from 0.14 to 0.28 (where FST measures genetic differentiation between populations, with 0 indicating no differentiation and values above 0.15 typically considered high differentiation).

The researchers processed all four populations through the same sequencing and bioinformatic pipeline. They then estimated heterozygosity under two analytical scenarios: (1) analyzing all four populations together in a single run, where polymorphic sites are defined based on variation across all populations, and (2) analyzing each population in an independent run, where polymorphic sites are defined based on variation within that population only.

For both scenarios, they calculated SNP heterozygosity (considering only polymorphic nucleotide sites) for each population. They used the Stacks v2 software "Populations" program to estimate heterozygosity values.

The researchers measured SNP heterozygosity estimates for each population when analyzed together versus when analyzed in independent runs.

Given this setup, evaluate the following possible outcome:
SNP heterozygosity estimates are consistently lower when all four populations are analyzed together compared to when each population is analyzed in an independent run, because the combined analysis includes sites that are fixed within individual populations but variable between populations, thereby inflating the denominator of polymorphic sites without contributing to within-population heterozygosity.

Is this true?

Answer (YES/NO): YES